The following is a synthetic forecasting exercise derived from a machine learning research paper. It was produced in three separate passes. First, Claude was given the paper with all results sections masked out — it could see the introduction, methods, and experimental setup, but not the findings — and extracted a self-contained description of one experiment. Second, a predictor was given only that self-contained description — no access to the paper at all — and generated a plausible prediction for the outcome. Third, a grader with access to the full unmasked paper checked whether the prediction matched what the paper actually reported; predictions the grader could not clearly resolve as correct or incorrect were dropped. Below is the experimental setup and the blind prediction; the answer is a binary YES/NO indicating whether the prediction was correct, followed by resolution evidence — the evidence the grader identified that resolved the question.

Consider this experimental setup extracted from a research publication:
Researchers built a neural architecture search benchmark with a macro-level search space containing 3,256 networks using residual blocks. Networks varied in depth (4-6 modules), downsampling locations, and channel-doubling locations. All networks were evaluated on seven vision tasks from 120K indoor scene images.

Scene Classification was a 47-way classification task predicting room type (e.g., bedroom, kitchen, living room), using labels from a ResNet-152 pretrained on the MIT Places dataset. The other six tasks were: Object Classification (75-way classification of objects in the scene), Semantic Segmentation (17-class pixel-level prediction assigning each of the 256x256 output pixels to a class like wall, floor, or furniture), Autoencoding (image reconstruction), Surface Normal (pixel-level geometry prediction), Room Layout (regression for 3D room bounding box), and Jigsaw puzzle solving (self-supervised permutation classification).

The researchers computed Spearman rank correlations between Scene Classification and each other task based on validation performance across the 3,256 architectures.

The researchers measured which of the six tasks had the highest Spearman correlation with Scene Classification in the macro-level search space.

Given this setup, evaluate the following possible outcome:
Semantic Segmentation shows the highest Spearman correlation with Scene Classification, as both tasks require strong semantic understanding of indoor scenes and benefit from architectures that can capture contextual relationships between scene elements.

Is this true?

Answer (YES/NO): YES